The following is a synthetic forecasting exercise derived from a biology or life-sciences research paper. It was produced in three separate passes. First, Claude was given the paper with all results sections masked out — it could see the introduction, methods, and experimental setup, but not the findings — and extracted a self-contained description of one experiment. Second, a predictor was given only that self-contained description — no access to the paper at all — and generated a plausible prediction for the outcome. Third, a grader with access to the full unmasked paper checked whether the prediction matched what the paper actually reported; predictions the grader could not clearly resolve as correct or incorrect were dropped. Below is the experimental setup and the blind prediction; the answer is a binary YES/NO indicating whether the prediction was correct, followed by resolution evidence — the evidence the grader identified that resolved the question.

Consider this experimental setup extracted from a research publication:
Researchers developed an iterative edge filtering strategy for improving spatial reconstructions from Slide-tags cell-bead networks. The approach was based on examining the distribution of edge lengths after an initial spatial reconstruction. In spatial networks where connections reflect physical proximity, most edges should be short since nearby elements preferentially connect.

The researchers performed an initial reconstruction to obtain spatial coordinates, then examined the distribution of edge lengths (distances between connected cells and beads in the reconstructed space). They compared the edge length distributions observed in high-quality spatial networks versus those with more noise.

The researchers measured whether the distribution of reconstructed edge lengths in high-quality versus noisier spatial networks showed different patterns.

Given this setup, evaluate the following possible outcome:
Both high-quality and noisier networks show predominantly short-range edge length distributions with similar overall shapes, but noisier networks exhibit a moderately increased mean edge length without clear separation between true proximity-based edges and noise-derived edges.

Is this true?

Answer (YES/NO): NO